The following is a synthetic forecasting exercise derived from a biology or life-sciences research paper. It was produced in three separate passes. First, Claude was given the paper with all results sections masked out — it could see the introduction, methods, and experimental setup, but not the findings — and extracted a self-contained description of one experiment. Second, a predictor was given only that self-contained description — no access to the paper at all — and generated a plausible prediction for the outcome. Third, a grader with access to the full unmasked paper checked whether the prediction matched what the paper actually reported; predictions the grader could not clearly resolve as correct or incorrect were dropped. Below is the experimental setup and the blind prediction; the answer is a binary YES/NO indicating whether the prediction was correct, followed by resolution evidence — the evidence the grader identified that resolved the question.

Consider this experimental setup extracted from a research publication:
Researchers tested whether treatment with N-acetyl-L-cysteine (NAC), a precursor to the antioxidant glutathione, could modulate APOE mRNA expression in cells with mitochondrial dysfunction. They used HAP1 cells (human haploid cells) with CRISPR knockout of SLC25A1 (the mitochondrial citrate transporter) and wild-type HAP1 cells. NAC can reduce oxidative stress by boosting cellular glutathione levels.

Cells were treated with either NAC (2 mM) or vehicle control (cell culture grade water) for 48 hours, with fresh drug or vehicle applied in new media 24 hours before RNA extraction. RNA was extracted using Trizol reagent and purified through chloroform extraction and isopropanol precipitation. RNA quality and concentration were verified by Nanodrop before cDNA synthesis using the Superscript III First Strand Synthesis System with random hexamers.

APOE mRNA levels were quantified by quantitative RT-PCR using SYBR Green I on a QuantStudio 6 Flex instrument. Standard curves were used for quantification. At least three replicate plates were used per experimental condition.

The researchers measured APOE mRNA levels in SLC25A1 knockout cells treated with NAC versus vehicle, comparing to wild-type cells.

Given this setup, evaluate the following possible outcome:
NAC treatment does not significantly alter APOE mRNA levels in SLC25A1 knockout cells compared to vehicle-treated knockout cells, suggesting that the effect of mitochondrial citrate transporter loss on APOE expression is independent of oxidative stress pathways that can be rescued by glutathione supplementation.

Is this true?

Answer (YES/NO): YES